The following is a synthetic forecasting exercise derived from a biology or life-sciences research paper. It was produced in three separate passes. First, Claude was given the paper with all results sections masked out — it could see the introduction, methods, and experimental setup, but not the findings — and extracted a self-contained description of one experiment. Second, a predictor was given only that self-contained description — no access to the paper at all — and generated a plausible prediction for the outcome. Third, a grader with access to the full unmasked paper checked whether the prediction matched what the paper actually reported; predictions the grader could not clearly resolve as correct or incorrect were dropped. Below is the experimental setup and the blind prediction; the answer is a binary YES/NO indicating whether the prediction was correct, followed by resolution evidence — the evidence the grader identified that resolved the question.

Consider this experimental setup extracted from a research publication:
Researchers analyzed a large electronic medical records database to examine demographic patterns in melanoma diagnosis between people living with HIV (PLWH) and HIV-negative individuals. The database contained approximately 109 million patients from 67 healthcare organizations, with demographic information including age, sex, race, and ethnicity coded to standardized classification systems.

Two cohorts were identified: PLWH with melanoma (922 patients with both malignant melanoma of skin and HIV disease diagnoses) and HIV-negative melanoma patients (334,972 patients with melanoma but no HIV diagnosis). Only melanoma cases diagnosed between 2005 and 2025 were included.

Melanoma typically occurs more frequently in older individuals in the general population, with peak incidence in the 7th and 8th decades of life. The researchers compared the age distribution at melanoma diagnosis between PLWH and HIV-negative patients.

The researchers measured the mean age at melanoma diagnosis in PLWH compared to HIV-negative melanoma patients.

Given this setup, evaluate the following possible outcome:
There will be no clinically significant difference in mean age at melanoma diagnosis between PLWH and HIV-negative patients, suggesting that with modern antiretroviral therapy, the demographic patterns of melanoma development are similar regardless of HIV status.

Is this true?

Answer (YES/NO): NO